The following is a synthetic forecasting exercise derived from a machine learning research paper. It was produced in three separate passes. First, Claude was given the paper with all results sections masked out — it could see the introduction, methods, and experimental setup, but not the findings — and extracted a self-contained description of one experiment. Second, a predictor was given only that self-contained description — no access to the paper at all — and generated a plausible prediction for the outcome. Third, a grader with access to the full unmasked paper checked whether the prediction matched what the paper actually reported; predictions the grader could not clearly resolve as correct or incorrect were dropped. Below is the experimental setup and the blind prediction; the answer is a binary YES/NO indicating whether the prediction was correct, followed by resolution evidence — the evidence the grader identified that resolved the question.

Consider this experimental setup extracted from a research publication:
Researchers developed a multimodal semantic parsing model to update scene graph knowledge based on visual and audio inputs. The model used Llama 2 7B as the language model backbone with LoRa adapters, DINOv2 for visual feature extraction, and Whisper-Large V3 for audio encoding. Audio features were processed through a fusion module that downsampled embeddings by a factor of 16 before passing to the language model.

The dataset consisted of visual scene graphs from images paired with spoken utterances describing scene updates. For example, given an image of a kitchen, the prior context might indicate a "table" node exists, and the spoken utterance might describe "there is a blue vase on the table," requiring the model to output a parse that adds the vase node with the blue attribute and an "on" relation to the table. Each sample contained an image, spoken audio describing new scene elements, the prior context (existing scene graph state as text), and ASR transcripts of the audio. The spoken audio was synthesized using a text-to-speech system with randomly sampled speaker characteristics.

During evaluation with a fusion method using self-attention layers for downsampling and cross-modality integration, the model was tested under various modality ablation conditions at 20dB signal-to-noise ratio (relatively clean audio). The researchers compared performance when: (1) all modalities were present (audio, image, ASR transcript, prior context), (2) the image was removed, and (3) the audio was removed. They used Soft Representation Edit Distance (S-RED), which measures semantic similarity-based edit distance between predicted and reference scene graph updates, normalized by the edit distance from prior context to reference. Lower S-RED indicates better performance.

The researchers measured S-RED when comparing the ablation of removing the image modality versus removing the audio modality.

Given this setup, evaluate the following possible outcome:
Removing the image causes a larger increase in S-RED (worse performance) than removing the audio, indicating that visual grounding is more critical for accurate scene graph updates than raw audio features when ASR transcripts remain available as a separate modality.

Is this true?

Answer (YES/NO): NO